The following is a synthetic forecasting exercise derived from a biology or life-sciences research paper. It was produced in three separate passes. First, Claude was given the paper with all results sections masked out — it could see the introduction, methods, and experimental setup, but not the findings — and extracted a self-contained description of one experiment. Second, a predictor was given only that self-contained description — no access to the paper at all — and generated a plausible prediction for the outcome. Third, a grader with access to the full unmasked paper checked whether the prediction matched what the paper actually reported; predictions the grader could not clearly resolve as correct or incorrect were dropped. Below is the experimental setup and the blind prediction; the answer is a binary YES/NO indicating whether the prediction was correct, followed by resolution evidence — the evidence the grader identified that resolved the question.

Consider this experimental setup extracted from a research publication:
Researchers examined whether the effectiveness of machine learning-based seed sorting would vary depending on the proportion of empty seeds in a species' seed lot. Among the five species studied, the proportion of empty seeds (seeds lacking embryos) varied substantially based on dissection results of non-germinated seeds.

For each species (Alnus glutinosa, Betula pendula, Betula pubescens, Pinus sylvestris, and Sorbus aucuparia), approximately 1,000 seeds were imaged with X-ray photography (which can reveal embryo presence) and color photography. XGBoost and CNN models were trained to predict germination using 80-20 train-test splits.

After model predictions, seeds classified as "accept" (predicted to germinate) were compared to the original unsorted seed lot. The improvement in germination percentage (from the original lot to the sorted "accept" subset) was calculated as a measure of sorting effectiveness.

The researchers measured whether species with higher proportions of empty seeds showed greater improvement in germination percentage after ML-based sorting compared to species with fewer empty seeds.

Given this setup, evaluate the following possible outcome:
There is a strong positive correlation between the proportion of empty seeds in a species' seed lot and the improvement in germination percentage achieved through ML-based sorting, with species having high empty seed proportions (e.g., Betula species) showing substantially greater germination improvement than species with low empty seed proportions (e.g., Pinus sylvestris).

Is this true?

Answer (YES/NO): NO